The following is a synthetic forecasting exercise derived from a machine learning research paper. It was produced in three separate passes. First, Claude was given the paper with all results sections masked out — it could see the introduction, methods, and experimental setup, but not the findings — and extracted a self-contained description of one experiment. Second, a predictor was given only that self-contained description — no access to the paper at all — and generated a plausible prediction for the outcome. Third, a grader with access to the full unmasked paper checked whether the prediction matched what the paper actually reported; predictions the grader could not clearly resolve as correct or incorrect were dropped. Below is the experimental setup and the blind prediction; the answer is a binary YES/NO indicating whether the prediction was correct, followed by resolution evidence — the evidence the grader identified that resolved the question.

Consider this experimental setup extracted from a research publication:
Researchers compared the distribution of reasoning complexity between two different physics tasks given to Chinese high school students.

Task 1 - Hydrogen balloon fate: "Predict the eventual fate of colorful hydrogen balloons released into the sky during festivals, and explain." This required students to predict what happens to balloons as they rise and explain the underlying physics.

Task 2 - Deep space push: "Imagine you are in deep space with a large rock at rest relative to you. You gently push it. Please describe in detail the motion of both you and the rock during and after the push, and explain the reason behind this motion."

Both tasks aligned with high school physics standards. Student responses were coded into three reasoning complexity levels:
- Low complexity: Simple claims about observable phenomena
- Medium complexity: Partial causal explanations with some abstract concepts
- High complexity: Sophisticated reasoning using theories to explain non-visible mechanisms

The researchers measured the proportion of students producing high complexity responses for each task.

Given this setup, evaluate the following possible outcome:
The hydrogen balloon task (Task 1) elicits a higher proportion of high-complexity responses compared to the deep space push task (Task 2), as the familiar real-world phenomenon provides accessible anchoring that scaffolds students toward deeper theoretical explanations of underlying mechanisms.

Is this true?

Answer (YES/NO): YES